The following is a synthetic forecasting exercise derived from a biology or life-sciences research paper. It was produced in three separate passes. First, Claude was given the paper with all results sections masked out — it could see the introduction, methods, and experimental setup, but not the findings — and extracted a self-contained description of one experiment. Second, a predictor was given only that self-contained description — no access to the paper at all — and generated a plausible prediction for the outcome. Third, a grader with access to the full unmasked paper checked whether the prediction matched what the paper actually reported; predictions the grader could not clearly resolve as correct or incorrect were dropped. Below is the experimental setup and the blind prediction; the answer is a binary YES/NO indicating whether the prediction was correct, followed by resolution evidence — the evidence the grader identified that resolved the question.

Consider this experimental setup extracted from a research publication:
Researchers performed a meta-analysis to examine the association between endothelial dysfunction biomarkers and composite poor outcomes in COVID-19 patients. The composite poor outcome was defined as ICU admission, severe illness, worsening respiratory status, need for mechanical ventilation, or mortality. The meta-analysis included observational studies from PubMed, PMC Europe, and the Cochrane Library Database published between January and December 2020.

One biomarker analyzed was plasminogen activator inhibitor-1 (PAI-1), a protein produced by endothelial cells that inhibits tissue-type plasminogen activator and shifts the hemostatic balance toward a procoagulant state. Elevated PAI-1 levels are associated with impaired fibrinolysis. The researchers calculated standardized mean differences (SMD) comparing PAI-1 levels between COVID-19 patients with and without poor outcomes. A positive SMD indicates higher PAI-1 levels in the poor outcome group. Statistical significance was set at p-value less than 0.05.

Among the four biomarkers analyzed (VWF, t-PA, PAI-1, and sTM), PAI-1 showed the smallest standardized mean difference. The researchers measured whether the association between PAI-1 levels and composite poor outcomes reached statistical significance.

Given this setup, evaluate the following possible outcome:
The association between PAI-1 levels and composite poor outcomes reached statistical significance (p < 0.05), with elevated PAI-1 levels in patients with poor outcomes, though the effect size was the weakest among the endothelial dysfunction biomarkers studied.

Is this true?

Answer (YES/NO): YES